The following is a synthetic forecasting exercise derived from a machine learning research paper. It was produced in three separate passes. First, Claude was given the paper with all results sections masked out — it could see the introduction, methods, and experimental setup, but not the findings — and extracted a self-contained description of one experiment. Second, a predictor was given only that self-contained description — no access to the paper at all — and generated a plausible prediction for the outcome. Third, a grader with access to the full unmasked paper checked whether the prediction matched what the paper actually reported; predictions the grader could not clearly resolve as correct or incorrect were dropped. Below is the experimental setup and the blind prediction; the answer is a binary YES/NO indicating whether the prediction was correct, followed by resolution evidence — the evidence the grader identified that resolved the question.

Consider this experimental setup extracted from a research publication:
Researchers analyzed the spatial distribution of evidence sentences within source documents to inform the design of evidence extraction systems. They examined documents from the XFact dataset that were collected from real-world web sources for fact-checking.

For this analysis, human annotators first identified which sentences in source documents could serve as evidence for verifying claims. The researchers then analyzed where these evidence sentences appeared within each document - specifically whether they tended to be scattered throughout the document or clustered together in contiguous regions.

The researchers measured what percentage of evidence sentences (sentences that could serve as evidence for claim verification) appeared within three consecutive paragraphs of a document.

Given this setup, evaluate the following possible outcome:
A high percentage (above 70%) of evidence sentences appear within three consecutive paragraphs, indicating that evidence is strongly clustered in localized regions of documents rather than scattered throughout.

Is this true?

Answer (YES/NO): NO